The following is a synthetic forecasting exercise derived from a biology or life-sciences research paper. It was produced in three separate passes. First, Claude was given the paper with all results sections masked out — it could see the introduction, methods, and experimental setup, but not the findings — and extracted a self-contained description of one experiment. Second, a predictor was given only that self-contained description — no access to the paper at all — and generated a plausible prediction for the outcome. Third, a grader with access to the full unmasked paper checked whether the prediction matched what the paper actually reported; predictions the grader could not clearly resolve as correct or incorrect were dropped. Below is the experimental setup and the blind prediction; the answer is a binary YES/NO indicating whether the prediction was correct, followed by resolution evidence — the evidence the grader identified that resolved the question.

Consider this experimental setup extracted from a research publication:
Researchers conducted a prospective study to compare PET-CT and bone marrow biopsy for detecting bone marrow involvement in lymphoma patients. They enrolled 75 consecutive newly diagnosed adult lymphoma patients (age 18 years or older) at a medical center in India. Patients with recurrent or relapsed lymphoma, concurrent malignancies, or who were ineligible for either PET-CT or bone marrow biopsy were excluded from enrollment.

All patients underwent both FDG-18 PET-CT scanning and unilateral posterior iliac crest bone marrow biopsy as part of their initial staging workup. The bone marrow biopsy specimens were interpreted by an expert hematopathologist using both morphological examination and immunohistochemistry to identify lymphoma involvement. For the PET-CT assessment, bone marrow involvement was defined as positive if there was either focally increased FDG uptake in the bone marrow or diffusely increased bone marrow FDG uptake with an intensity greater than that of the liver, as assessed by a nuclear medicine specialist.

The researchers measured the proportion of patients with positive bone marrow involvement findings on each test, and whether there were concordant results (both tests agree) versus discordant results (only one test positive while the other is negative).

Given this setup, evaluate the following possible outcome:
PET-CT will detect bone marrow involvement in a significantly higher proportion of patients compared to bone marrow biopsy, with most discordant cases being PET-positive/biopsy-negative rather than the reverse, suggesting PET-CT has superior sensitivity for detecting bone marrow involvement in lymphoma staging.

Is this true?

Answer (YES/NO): NO